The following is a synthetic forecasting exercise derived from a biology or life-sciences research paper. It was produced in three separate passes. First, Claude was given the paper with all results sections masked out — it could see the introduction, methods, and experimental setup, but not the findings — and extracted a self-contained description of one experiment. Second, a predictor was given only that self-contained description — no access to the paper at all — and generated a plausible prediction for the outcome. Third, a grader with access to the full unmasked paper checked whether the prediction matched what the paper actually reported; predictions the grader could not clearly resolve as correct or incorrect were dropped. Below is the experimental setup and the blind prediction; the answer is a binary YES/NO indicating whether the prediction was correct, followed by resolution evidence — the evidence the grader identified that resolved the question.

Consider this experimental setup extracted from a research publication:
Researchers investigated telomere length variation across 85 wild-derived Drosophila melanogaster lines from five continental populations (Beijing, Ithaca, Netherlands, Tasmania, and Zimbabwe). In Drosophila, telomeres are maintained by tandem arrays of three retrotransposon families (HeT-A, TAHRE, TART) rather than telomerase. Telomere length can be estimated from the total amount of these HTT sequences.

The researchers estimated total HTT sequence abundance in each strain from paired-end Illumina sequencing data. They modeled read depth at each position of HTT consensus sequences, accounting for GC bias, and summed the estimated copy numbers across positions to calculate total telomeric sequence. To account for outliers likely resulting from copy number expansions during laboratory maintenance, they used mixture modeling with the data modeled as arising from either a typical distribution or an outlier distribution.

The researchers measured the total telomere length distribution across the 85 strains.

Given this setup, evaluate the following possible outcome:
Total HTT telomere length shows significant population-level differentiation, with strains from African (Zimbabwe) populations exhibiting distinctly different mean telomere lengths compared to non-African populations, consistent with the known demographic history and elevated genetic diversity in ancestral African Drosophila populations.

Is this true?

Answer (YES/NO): NO